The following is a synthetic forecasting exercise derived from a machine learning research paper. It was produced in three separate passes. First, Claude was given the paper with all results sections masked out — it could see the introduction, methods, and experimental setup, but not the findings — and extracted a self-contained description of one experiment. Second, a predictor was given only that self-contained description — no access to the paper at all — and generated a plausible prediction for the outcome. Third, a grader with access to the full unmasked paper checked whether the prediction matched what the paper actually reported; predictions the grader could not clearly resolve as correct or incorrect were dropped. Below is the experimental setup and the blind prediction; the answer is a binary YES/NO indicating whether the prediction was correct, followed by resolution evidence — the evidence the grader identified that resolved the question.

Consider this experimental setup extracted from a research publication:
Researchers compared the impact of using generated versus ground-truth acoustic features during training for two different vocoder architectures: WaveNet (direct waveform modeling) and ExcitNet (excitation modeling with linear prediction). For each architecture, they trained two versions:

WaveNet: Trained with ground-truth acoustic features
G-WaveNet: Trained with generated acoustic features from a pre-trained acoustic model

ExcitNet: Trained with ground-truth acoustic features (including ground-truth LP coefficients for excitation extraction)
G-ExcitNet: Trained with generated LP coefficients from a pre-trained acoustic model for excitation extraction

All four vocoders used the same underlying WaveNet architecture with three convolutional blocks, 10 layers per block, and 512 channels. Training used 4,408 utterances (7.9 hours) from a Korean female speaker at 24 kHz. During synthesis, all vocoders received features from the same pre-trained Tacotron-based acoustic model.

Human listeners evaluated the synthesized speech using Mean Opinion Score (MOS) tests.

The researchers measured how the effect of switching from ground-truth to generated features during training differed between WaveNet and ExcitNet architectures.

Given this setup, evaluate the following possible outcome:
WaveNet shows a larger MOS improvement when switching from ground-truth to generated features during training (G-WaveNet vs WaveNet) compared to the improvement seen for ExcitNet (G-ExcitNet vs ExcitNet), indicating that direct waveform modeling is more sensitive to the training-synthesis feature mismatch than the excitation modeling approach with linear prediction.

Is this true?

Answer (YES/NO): NO